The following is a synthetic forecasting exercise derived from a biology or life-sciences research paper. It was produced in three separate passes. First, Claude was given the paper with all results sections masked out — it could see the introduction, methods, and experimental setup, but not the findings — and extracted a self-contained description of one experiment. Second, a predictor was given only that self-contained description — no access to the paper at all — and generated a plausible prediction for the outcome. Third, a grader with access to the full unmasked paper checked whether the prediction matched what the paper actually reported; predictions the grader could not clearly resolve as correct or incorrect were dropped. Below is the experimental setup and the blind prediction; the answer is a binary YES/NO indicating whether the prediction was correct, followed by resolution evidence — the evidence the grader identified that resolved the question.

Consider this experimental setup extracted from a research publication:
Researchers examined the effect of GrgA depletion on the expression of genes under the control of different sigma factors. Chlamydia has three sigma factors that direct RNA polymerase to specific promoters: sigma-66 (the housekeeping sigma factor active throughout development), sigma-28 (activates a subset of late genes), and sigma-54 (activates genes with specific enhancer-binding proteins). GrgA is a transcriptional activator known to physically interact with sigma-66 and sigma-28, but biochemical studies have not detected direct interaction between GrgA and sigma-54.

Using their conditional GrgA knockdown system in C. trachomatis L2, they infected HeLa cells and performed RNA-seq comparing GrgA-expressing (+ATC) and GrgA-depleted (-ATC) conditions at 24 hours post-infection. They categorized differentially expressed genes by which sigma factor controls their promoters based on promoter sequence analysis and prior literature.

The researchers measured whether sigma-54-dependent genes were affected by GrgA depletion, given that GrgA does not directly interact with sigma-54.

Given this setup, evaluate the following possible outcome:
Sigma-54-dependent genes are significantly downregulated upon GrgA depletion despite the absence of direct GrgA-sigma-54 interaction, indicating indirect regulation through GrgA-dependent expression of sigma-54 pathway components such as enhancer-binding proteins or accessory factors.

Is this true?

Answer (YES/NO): YES